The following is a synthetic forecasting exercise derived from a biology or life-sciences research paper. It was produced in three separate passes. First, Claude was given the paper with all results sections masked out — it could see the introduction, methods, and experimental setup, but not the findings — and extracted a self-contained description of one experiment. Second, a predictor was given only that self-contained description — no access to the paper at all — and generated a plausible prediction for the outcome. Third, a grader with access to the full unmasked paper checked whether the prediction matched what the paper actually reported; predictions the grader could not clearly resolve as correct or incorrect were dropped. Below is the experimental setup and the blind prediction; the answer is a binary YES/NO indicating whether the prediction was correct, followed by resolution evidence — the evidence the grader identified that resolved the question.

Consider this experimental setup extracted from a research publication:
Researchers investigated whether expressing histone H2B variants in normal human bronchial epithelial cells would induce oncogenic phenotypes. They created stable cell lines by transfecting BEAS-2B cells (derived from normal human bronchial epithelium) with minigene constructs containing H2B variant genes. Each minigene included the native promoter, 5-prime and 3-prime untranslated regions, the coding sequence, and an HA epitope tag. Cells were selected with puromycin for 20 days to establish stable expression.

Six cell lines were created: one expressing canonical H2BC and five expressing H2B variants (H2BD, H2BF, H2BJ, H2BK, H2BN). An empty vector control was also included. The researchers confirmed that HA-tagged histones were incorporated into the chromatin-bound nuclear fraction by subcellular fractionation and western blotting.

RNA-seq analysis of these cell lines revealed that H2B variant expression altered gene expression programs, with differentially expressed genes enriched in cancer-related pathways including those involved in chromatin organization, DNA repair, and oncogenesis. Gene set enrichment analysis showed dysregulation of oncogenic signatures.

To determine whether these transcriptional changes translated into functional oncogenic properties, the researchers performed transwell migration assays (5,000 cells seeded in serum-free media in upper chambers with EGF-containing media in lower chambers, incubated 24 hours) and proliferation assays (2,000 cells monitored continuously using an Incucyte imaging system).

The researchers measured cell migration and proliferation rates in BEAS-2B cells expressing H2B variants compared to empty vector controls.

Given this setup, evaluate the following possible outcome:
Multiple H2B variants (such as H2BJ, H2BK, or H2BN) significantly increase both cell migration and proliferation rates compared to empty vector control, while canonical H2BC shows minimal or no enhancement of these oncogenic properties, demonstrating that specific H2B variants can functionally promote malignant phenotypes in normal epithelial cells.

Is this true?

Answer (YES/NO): NO